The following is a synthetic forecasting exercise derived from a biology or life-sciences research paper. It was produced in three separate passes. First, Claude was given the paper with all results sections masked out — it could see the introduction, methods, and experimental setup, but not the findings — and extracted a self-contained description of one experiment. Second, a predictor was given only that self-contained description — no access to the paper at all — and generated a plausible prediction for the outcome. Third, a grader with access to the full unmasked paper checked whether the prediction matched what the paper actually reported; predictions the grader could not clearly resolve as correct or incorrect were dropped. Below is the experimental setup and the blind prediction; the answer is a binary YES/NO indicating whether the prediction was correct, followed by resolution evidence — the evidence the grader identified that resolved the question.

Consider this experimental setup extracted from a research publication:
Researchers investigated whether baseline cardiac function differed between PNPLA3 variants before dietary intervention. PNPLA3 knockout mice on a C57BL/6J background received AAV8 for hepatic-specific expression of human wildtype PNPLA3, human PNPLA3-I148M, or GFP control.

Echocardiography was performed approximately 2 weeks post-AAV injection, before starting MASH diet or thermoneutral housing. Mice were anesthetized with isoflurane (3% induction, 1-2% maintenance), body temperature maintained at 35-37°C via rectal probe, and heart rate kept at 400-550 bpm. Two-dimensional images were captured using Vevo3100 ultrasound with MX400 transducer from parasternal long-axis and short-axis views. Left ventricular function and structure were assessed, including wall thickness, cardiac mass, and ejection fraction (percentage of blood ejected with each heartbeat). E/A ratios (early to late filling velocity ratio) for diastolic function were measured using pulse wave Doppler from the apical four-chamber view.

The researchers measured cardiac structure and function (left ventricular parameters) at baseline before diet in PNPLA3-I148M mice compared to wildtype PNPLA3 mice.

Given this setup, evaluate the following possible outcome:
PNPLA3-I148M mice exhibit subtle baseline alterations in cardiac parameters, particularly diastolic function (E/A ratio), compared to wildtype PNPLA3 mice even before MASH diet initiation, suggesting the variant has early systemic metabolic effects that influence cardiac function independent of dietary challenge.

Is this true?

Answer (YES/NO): NO